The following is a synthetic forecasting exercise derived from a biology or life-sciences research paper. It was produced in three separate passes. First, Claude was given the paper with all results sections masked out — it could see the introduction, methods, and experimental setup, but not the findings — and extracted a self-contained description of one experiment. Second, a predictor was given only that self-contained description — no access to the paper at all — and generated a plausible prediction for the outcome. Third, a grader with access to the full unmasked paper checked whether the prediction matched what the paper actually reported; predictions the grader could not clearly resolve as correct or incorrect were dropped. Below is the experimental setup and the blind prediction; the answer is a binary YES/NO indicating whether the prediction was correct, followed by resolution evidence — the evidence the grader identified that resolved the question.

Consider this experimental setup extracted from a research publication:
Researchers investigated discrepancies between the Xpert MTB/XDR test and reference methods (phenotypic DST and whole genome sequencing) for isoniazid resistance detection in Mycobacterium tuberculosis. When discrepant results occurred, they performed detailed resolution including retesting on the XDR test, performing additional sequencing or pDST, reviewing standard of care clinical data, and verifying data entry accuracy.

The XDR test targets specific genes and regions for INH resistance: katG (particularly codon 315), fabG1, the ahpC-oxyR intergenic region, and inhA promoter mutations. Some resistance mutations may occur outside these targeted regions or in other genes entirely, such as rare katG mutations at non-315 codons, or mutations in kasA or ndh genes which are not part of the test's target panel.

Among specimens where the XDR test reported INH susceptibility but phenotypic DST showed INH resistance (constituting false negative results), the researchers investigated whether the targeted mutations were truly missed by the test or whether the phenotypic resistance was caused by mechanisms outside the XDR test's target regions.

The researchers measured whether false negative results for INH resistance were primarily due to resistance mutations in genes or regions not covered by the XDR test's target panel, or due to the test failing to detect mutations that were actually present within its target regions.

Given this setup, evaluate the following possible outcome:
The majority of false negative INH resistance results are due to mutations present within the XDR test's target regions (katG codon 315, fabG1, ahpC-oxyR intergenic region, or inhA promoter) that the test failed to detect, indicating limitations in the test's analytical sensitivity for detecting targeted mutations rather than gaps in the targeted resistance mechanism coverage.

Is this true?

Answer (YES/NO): NO